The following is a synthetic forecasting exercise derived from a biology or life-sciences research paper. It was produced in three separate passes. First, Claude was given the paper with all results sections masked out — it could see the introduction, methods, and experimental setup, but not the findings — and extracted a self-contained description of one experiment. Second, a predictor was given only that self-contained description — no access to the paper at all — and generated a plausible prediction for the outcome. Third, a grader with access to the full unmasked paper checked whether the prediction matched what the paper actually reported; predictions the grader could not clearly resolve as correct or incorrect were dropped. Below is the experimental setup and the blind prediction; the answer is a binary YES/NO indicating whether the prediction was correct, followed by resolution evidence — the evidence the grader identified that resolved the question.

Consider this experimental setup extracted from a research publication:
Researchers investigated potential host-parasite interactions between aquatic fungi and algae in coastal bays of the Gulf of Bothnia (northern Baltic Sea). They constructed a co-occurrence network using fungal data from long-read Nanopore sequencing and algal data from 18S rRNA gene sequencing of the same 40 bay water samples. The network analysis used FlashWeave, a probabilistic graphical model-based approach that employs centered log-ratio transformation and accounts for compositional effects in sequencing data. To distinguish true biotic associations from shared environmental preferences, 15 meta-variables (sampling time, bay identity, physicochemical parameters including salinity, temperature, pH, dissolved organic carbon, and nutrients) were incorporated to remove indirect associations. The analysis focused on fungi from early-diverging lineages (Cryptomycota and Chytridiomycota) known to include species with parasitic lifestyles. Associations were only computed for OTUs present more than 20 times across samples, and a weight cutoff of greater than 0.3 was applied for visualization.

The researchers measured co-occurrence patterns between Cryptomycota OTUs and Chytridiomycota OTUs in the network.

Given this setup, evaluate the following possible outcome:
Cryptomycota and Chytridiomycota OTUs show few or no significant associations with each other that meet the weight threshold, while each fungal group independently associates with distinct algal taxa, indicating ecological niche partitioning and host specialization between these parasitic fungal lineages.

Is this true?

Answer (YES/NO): NO